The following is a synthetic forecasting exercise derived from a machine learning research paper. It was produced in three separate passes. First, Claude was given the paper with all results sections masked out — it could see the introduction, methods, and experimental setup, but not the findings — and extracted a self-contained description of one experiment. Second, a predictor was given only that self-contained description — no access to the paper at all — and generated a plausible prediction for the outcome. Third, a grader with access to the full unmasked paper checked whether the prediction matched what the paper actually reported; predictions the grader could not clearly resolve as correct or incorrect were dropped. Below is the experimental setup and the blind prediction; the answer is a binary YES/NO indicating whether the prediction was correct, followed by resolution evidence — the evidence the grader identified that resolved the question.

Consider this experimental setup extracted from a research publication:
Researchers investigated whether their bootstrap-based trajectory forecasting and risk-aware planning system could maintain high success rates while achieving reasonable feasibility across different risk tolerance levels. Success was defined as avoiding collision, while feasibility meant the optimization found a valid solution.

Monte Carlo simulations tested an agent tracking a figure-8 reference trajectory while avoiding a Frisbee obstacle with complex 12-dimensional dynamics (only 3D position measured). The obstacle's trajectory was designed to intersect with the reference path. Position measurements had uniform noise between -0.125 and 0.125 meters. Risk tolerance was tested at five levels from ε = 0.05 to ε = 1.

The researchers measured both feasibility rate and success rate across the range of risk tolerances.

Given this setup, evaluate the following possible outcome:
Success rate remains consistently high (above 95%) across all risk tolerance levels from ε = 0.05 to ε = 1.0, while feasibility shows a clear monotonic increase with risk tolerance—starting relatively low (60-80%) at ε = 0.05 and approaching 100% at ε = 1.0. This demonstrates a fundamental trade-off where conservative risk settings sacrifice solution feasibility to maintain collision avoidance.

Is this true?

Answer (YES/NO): NO